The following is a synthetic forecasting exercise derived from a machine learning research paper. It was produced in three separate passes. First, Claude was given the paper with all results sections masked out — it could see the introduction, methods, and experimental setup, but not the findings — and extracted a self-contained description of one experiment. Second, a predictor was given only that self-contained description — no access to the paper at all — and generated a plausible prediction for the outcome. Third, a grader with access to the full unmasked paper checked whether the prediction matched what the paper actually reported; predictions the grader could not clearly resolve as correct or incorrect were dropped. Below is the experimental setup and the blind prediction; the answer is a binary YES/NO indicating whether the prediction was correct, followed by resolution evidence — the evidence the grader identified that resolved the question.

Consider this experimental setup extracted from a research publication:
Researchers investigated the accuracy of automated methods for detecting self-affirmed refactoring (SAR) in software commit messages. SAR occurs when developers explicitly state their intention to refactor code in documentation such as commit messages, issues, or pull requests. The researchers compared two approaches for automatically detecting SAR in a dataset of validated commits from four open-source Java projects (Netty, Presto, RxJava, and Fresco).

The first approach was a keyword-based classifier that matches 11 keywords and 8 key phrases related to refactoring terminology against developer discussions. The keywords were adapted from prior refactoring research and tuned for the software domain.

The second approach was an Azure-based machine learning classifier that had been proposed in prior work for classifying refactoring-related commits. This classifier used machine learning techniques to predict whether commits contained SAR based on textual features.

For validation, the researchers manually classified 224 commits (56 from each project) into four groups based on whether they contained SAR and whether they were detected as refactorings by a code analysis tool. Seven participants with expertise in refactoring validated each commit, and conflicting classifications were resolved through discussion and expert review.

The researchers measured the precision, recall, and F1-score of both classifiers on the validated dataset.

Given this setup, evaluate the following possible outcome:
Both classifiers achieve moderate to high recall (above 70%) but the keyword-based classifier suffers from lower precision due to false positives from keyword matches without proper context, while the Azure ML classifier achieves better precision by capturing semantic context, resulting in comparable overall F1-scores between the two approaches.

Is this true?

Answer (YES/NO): NO